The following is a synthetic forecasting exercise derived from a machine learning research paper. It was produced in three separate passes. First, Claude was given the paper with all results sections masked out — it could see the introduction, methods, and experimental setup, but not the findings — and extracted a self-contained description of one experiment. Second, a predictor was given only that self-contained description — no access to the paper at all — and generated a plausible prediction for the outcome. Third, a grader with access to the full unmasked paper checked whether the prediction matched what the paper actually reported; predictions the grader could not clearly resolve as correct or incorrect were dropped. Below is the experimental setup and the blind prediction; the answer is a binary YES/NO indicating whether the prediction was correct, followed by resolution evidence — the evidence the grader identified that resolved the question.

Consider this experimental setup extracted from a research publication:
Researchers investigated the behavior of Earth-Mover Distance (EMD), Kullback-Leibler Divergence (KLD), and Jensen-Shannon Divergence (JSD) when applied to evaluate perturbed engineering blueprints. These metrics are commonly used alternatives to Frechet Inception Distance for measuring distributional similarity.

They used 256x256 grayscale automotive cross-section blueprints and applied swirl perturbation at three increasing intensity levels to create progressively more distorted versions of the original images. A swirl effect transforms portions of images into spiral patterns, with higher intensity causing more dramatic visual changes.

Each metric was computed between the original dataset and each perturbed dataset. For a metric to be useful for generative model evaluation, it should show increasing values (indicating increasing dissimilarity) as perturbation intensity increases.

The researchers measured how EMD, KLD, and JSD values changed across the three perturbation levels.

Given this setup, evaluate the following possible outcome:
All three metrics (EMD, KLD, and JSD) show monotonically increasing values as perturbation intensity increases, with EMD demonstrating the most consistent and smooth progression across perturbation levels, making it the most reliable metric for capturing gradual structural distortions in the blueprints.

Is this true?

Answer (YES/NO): NO